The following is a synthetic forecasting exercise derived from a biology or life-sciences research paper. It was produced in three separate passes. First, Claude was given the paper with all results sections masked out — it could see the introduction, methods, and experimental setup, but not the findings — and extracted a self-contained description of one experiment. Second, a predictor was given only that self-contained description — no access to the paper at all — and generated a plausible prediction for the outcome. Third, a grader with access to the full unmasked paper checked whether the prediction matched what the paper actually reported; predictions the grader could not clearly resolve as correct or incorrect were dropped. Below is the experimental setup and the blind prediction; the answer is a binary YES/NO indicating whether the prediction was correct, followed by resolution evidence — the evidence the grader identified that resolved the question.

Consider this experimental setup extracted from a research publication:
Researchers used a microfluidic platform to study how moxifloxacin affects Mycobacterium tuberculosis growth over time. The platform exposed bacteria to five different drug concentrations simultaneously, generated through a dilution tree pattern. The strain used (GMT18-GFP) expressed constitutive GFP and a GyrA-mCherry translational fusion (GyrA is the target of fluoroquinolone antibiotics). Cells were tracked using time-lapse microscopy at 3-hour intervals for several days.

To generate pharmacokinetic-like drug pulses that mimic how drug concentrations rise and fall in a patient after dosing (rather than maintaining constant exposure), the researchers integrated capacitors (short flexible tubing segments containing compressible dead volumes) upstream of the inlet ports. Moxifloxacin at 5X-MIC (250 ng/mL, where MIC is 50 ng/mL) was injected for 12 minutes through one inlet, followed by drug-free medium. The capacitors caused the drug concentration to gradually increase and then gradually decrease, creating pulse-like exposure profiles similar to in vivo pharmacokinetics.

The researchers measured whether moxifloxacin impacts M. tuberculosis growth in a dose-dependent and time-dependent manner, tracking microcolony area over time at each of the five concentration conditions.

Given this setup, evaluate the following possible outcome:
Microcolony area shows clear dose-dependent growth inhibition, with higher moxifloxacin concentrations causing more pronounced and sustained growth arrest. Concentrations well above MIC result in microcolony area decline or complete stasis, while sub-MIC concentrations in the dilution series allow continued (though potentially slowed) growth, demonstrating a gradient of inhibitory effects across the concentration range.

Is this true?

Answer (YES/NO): YES